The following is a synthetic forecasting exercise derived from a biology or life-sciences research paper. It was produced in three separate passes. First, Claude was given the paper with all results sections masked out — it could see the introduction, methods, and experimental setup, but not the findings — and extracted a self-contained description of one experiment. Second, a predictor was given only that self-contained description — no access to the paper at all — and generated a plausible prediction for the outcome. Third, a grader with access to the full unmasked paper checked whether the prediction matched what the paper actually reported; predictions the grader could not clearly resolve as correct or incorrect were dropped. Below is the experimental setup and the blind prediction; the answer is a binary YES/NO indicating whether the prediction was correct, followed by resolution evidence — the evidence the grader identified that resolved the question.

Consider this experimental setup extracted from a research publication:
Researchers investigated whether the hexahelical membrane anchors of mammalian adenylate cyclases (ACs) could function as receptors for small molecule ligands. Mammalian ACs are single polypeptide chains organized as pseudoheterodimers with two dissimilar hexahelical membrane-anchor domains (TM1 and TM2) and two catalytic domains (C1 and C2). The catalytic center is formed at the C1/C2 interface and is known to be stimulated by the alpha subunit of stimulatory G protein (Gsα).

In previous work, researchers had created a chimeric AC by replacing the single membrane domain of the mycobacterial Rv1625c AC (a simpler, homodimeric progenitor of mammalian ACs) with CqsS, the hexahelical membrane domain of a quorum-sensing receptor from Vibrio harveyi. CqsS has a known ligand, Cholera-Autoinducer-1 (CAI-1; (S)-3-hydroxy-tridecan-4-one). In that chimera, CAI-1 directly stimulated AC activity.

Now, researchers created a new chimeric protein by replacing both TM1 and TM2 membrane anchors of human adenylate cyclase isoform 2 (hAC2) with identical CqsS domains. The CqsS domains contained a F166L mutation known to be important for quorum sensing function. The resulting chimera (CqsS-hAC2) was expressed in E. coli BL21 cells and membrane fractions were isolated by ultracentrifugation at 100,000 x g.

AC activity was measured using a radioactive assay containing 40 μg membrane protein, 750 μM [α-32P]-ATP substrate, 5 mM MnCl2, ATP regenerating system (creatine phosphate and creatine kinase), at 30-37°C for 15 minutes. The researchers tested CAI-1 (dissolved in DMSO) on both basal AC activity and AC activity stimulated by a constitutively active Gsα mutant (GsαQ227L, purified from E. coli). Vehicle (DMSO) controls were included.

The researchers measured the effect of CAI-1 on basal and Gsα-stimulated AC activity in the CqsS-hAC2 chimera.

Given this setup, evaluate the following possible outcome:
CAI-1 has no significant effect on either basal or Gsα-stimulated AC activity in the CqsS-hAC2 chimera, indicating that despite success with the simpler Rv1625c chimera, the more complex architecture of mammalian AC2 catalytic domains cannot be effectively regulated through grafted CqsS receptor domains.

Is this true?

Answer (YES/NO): NO